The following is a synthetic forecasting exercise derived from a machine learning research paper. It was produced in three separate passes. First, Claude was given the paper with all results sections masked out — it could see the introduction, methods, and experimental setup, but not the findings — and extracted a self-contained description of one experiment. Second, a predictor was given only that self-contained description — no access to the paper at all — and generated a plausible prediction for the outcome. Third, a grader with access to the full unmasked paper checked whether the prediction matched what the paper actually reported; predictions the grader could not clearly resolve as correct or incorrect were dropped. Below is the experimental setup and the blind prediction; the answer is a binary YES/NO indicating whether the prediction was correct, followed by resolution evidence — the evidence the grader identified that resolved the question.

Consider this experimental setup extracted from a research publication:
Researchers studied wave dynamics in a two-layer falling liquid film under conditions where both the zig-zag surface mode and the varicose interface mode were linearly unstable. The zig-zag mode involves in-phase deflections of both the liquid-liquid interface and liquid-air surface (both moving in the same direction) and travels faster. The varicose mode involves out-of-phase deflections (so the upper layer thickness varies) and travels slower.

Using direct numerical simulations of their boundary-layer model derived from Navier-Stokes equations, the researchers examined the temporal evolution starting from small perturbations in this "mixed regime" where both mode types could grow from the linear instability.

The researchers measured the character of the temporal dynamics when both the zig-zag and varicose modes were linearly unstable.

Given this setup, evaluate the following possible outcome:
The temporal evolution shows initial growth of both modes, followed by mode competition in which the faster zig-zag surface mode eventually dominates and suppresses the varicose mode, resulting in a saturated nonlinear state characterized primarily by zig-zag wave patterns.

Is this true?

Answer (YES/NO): NO